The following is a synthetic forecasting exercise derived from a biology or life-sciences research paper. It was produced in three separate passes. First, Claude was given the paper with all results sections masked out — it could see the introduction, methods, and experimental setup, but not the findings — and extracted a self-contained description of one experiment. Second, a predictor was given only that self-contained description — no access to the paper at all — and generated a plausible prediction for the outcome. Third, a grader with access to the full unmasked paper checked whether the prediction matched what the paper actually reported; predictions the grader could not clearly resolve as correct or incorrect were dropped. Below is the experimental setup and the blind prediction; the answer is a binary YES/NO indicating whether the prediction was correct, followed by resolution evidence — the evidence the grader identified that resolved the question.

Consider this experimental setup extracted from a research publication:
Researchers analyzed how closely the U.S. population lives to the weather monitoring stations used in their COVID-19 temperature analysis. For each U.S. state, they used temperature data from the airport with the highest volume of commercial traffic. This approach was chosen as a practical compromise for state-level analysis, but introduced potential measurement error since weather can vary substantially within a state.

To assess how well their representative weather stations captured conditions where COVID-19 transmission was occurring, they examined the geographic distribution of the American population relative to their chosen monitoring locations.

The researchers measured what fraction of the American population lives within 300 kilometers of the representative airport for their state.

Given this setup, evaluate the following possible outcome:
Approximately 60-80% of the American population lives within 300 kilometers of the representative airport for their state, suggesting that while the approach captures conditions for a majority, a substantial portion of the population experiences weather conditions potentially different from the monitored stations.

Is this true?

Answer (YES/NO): YES